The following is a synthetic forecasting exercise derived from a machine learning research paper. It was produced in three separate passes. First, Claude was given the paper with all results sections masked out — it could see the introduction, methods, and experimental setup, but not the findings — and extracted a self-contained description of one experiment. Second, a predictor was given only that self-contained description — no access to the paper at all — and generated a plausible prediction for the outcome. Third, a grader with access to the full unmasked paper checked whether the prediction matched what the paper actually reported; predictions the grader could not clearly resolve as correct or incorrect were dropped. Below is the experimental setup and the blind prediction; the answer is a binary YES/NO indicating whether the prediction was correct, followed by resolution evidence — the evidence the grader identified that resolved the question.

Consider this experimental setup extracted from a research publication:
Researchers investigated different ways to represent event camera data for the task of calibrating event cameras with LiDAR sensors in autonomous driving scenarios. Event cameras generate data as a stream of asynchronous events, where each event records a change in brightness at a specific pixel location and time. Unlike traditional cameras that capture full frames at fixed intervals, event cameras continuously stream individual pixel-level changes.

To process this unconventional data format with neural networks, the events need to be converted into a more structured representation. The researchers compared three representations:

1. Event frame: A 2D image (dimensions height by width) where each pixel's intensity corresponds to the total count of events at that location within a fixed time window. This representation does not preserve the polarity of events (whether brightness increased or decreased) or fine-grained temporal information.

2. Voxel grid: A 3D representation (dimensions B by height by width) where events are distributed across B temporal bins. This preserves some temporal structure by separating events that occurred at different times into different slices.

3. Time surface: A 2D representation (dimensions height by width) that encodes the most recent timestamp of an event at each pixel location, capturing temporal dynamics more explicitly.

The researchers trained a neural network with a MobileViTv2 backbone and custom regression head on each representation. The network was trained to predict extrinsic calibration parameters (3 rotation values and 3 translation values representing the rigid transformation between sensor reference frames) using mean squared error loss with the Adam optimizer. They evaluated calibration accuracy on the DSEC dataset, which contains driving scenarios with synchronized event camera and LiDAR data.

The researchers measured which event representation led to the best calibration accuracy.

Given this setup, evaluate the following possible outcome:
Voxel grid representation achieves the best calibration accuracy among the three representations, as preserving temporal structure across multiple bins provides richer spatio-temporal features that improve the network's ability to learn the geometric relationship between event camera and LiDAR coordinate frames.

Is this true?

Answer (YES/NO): NO